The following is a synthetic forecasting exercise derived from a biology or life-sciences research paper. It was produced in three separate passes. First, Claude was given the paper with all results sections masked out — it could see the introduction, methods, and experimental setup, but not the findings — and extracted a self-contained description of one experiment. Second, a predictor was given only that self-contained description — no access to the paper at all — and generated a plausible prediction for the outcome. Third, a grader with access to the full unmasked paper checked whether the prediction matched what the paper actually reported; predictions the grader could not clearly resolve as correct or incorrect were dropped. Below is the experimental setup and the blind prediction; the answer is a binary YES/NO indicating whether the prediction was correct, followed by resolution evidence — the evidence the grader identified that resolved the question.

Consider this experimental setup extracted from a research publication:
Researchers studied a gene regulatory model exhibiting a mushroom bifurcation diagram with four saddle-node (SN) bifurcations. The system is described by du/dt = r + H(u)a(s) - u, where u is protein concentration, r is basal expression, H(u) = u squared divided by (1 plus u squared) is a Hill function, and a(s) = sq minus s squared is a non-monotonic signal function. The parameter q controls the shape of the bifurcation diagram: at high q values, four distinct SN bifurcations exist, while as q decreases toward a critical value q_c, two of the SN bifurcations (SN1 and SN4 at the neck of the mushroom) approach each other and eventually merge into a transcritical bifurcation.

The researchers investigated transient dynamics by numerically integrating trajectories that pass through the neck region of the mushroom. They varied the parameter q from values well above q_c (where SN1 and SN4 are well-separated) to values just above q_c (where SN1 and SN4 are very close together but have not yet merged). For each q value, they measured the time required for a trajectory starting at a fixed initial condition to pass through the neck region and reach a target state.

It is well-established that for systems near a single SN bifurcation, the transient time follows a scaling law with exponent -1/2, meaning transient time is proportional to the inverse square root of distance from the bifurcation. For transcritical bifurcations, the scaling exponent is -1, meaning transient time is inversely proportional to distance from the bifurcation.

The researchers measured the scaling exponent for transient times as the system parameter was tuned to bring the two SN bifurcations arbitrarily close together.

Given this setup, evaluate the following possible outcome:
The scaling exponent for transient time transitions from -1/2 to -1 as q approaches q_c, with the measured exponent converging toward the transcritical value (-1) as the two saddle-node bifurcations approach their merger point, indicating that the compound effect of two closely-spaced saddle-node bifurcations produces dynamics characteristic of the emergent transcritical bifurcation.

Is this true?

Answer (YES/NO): NO